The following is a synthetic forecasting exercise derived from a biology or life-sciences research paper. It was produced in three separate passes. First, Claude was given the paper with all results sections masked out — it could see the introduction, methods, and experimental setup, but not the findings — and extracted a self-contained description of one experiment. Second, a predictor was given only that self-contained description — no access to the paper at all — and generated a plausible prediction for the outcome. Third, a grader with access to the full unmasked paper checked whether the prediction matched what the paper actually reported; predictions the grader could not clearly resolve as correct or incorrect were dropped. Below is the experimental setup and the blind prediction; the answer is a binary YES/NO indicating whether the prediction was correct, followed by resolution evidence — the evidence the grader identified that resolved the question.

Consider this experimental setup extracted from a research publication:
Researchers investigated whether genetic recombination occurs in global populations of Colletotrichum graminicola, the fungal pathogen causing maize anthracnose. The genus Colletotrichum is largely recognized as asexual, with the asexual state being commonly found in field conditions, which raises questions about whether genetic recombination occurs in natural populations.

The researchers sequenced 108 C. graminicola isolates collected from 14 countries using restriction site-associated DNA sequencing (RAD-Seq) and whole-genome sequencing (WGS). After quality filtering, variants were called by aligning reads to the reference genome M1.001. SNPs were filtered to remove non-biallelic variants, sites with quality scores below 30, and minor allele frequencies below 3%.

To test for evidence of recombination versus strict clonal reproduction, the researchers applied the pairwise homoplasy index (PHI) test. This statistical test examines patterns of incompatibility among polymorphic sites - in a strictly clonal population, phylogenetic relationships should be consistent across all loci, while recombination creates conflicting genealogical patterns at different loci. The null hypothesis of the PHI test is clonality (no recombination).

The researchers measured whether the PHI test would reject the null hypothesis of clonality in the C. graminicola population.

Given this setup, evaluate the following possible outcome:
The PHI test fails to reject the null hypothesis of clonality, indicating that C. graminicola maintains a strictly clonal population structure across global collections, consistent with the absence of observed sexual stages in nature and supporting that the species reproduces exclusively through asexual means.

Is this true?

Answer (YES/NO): NO